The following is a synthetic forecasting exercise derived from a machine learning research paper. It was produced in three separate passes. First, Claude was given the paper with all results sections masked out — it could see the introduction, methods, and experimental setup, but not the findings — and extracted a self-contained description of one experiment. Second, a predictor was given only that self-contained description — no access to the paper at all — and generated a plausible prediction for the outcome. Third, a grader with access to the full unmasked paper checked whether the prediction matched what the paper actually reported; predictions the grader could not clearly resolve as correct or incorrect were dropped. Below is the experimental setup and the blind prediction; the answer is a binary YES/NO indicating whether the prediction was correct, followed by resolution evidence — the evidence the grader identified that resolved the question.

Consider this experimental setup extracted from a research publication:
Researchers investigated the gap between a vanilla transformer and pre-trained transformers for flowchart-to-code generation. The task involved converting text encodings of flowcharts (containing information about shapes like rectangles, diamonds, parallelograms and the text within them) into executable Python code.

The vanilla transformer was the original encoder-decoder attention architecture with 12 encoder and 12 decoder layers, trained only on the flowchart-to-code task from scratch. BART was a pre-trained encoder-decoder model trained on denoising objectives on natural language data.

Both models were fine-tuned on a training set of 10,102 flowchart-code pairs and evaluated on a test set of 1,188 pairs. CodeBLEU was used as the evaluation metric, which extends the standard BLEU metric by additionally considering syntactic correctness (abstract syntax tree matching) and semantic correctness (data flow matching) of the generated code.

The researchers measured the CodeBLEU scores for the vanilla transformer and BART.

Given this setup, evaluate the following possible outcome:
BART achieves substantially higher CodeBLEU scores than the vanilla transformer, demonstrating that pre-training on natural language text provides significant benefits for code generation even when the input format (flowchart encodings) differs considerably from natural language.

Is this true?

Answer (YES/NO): YES